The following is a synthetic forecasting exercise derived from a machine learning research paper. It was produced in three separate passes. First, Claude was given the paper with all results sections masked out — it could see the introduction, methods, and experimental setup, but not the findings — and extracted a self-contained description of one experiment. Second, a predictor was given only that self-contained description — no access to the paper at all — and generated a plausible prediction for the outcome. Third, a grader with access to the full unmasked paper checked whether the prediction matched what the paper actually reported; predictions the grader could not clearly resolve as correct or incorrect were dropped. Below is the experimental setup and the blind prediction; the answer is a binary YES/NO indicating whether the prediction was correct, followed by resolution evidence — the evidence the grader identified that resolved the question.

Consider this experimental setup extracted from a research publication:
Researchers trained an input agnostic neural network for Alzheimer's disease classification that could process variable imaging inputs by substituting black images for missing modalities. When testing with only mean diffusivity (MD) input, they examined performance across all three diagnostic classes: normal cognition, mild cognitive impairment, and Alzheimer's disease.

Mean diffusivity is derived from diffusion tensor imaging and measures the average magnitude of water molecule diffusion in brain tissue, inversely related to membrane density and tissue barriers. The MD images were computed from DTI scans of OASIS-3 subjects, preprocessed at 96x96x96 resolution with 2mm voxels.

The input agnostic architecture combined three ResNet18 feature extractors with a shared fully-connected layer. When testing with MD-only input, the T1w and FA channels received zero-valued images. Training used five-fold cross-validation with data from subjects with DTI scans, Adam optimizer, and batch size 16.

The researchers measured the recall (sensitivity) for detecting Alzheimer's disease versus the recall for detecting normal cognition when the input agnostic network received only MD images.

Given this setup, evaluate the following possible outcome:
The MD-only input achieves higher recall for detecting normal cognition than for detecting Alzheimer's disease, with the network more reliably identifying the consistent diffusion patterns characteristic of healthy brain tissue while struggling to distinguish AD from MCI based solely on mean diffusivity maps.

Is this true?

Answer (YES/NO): YES